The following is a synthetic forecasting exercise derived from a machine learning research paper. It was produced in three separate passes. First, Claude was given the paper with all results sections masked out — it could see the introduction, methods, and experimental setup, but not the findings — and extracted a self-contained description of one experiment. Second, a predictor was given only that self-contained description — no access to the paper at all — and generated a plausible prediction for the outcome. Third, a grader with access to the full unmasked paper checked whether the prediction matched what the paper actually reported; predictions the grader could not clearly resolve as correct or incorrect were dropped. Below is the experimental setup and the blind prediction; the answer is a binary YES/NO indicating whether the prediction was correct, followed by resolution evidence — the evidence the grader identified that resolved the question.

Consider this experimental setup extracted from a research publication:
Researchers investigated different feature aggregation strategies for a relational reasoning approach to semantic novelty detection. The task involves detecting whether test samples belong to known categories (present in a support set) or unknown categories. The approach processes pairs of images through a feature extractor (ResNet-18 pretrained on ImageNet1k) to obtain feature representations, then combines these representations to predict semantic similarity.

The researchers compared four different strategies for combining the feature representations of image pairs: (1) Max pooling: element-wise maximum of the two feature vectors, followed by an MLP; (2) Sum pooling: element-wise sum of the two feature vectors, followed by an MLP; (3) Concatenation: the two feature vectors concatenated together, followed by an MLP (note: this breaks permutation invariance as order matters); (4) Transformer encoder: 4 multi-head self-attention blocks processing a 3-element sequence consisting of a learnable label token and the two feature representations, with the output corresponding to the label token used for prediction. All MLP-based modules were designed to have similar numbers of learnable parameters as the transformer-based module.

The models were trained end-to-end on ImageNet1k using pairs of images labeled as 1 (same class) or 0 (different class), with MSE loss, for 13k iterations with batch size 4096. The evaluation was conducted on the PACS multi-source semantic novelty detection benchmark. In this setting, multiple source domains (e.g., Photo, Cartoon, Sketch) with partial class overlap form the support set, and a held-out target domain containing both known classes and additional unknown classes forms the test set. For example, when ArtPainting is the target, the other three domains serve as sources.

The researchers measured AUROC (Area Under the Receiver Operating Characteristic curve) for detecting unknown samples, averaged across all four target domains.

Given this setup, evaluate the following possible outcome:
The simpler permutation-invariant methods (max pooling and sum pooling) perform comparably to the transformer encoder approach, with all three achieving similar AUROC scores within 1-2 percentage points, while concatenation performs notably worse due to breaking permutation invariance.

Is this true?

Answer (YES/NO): NO